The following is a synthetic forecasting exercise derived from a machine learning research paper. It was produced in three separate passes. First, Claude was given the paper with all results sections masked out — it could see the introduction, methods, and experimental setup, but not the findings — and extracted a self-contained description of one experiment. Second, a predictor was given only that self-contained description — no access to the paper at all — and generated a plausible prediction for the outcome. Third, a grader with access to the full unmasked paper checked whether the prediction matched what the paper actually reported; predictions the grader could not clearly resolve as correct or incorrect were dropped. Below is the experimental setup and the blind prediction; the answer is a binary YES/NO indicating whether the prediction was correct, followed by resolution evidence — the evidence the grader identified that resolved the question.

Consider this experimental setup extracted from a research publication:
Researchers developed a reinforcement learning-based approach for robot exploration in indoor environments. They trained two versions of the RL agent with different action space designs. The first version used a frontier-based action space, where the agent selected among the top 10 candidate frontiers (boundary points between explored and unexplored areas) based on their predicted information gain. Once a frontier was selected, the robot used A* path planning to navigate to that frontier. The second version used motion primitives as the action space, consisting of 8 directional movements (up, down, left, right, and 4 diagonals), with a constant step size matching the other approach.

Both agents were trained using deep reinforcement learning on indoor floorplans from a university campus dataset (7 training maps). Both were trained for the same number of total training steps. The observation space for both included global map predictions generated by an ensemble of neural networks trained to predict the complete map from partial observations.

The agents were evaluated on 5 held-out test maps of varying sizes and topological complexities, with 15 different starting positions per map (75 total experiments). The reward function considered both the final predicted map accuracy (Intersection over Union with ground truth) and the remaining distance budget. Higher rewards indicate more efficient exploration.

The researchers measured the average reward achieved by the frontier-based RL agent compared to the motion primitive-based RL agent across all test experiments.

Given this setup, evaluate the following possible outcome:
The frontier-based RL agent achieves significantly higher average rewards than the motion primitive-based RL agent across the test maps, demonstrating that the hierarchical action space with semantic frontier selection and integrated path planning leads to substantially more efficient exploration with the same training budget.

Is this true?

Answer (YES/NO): YES